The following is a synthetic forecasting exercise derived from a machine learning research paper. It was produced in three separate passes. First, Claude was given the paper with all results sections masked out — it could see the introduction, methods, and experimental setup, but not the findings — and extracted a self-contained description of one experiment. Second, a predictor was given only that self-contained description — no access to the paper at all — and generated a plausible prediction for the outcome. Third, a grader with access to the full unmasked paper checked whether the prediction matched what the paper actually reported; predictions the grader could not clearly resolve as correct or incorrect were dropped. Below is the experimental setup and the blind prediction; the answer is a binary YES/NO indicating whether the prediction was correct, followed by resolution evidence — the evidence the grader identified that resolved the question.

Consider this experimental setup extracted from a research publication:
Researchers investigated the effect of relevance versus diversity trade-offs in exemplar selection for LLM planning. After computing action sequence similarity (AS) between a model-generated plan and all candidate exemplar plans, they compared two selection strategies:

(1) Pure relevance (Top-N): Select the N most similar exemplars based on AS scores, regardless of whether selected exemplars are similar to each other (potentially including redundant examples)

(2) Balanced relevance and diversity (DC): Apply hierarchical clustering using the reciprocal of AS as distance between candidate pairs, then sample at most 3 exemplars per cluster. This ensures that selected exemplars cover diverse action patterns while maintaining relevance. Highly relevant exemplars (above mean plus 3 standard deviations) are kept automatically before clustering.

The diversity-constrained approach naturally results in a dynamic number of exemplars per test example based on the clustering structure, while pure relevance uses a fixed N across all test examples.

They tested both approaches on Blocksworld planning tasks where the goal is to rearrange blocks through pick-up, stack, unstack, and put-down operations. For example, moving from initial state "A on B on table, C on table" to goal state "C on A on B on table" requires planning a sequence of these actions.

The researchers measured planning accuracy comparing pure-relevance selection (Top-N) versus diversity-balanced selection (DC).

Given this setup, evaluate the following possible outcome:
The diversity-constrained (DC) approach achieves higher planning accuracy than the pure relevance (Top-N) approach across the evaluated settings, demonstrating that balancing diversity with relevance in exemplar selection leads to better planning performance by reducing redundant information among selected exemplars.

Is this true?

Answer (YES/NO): YES